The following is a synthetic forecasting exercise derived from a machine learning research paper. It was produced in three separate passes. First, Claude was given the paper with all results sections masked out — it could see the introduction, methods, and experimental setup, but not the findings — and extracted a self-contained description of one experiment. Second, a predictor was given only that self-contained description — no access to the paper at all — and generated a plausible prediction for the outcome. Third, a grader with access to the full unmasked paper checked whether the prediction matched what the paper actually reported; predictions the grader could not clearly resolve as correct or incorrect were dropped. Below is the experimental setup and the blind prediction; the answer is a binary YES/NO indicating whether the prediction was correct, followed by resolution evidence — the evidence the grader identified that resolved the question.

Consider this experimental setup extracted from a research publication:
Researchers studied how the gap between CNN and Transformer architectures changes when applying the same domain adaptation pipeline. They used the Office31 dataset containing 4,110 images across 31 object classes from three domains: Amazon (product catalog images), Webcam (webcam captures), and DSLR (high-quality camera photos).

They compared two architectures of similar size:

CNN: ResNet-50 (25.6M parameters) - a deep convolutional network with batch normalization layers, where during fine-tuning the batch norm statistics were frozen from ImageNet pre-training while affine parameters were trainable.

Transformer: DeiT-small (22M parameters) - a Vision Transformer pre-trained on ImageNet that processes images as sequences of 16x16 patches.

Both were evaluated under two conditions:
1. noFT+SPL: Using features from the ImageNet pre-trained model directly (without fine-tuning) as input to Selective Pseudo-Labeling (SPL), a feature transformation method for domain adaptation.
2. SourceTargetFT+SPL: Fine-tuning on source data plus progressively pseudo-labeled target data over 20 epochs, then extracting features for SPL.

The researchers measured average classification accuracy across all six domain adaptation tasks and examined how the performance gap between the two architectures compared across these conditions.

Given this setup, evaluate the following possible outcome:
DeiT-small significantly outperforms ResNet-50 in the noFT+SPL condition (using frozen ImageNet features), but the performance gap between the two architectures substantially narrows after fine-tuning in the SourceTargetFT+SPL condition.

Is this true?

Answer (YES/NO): NO